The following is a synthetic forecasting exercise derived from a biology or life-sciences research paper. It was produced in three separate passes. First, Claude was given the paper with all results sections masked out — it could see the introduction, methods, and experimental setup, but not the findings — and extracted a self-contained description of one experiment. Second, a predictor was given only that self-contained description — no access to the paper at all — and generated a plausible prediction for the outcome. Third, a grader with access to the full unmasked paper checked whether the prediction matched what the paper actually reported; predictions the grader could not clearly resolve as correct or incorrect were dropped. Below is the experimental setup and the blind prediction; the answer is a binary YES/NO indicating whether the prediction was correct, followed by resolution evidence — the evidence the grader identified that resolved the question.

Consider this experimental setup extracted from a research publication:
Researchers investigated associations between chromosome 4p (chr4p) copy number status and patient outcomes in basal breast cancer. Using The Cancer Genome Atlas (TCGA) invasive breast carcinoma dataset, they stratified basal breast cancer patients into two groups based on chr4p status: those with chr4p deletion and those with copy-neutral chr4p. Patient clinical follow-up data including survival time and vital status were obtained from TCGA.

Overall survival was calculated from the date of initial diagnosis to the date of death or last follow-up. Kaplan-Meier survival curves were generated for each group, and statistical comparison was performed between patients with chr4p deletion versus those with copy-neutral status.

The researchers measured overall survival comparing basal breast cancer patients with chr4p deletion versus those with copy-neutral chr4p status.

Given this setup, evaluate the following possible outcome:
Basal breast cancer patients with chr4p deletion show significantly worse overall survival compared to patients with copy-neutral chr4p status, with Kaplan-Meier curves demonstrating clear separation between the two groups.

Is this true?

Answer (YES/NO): NO